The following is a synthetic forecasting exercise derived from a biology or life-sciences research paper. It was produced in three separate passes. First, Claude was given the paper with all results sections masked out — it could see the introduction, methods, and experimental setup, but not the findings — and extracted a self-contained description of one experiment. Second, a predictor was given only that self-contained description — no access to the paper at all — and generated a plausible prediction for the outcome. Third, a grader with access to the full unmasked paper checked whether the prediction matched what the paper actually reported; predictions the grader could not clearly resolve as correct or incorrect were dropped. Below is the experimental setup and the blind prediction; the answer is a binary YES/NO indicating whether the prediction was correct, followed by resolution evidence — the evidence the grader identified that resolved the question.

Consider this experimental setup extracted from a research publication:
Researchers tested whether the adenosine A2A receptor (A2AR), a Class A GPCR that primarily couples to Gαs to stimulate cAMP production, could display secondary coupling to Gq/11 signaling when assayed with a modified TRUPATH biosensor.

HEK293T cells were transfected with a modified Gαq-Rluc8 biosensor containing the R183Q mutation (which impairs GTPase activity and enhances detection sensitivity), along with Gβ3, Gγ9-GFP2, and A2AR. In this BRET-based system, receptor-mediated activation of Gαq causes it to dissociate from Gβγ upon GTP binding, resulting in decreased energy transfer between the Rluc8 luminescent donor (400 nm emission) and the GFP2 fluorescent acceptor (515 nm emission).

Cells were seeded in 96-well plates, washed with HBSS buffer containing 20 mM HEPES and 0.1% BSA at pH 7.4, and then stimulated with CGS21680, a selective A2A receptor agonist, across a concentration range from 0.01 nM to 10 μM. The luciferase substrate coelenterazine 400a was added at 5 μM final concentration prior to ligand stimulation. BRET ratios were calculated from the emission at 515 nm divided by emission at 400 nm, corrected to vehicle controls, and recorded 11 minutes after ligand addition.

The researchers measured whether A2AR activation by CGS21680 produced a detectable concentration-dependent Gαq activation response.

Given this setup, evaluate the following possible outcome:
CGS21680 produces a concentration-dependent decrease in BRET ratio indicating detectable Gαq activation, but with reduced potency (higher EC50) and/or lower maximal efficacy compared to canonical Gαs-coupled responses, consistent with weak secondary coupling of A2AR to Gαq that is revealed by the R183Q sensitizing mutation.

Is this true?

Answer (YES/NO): YES